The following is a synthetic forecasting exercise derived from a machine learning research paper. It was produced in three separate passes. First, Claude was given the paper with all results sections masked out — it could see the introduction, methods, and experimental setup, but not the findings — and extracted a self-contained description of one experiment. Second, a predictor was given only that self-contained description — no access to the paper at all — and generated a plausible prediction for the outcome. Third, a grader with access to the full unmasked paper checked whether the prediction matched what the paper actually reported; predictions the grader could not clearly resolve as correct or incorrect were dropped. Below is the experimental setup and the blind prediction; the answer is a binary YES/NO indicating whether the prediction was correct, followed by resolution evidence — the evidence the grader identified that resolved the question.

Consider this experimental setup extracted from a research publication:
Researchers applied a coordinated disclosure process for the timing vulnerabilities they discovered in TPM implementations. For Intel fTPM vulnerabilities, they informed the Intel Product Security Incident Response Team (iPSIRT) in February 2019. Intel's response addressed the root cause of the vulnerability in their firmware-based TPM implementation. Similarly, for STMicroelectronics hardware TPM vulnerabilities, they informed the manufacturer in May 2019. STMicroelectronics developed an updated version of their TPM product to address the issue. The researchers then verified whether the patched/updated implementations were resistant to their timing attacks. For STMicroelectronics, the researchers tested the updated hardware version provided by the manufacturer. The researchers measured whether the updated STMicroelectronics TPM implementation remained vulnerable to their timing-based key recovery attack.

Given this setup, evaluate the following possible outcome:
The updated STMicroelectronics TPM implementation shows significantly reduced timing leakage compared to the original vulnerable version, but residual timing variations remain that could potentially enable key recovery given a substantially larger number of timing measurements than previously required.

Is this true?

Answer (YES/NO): NO